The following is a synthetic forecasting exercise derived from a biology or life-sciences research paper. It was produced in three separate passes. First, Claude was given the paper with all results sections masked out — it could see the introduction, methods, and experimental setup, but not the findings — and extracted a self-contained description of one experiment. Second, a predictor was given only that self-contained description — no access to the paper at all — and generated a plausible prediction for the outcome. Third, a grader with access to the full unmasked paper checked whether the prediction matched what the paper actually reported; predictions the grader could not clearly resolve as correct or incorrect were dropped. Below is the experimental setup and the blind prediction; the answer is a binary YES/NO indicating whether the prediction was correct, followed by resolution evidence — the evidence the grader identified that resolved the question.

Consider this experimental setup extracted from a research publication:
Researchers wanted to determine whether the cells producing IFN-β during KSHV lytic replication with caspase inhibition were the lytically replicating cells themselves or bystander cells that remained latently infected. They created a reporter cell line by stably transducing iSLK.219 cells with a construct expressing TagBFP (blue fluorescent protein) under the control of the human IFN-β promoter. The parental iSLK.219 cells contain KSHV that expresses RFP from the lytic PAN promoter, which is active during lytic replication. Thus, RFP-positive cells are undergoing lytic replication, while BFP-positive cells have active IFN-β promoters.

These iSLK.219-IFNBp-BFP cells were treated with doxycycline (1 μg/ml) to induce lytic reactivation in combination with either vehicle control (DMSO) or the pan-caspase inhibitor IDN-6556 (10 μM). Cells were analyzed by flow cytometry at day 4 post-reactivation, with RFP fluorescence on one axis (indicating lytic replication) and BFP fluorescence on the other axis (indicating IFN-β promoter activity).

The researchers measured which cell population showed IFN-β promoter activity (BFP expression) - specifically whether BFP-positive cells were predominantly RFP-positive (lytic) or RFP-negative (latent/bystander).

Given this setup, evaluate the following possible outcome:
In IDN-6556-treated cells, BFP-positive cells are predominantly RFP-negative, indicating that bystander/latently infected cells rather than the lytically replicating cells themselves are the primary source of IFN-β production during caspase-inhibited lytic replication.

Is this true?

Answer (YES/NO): NO